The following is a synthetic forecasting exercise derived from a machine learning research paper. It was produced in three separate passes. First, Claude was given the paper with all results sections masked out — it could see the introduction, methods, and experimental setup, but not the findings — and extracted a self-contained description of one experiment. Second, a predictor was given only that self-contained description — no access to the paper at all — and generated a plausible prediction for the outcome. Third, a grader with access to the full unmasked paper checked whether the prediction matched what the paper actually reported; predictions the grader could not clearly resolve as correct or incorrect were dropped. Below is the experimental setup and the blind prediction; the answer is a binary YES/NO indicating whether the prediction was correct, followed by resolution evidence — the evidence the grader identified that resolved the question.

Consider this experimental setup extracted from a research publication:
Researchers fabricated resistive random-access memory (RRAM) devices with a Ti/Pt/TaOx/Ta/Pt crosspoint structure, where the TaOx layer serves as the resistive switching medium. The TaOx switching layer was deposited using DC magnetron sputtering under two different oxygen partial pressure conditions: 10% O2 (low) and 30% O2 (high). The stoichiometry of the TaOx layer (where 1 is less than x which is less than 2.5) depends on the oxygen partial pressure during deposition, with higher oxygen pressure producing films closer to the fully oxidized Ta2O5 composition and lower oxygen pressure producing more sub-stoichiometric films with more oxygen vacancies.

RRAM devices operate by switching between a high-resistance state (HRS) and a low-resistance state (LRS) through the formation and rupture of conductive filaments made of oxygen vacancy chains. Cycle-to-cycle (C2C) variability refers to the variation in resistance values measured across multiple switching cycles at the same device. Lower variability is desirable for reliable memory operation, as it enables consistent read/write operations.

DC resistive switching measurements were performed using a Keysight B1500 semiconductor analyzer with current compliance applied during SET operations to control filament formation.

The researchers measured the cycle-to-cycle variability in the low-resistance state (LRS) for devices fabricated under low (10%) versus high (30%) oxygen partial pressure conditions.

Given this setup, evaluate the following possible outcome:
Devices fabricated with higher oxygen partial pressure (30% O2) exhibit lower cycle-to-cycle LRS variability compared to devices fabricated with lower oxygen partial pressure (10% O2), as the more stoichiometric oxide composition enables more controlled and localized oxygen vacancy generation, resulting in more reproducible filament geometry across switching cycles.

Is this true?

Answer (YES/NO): NO